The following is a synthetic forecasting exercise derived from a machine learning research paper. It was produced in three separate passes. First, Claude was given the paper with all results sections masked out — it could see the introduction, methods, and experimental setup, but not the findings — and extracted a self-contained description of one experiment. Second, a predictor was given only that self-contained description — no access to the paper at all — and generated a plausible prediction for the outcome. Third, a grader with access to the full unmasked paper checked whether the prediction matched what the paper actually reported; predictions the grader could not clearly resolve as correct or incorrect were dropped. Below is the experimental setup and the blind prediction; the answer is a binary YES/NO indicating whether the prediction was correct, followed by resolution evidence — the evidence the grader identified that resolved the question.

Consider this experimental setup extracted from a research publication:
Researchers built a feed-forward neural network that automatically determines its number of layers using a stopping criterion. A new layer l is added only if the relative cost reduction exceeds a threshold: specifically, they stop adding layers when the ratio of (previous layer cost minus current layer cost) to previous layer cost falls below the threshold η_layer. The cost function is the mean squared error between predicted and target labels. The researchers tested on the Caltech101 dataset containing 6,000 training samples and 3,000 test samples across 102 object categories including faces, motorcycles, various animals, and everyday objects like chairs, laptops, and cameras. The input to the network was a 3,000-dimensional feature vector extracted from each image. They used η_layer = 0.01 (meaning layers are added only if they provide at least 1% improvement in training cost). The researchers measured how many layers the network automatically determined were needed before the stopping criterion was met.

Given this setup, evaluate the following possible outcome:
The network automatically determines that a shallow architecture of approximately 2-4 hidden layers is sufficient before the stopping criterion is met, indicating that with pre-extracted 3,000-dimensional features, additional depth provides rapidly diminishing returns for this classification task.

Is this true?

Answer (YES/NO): NO